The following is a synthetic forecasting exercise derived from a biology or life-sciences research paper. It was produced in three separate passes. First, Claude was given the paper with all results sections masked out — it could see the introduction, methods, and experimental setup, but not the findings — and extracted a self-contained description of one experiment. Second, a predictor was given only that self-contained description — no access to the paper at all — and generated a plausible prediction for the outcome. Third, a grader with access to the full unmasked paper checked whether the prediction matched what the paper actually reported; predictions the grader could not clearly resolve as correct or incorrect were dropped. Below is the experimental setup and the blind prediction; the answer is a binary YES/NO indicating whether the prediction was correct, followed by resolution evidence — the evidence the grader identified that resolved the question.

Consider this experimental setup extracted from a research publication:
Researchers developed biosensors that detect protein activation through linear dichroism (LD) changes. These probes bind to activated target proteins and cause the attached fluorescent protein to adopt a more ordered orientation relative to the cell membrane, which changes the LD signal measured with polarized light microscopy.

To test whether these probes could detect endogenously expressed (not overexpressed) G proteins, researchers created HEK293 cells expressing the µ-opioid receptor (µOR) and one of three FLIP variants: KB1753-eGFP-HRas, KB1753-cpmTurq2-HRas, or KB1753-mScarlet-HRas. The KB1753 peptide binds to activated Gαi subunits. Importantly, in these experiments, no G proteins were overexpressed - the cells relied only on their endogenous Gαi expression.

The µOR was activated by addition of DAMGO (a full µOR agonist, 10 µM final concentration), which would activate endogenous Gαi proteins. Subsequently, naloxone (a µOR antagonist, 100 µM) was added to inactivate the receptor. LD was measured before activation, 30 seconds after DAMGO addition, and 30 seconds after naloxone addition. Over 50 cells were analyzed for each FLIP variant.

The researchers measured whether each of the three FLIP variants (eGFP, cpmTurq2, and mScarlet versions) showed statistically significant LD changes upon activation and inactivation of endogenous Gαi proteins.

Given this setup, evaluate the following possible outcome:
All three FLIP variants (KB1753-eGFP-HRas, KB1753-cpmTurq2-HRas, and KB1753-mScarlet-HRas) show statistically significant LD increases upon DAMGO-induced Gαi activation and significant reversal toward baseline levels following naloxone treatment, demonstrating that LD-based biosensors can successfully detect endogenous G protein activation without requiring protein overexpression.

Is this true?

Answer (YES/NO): NO